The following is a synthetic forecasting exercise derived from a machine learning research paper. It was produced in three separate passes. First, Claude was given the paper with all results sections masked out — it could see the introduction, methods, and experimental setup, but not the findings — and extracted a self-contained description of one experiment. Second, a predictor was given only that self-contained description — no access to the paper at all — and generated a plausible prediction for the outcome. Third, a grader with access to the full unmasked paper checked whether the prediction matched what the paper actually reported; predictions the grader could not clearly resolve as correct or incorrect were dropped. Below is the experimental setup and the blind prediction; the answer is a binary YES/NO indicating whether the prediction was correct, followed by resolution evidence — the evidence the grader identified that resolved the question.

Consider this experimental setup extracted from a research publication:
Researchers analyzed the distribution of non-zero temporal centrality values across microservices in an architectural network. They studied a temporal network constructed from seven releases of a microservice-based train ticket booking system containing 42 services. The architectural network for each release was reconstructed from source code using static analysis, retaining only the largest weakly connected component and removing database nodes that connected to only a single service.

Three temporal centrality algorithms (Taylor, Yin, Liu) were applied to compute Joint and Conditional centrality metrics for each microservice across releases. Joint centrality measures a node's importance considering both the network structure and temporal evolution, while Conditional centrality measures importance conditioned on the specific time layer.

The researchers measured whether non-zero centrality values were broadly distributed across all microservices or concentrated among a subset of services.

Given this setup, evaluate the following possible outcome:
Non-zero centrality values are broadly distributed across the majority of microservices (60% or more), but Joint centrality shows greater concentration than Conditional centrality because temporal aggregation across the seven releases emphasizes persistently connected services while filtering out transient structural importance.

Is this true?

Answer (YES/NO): NO